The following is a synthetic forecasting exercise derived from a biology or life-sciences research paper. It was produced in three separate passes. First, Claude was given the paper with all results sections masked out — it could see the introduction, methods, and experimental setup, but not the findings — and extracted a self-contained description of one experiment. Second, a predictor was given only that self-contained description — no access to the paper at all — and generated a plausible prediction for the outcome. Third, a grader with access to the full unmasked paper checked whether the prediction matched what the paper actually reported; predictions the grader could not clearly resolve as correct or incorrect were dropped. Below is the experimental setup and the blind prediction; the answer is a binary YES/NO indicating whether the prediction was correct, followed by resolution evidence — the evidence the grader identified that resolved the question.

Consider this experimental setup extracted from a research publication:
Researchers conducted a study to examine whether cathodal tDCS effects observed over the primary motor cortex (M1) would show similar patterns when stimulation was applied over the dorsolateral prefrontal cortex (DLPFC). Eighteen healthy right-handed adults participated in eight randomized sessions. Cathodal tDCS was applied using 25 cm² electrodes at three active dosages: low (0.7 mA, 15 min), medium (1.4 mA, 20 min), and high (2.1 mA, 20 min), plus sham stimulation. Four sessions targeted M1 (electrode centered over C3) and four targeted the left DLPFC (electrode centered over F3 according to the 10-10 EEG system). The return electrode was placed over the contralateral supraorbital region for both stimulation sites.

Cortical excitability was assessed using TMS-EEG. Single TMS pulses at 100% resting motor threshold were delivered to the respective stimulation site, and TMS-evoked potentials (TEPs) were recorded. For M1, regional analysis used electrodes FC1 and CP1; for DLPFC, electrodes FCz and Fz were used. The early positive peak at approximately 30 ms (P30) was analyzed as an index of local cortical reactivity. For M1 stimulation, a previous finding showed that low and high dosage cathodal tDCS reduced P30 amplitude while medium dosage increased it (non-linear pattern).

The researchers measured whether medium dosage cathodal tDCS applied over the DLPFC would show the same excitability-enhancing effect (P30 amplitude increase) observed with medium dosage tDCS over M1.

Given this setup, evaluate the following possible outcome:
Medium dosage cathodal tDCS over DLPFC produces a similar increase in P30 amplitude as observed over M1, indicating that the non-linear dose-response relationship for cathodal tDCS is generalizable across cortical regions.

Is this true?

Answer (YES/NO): NO